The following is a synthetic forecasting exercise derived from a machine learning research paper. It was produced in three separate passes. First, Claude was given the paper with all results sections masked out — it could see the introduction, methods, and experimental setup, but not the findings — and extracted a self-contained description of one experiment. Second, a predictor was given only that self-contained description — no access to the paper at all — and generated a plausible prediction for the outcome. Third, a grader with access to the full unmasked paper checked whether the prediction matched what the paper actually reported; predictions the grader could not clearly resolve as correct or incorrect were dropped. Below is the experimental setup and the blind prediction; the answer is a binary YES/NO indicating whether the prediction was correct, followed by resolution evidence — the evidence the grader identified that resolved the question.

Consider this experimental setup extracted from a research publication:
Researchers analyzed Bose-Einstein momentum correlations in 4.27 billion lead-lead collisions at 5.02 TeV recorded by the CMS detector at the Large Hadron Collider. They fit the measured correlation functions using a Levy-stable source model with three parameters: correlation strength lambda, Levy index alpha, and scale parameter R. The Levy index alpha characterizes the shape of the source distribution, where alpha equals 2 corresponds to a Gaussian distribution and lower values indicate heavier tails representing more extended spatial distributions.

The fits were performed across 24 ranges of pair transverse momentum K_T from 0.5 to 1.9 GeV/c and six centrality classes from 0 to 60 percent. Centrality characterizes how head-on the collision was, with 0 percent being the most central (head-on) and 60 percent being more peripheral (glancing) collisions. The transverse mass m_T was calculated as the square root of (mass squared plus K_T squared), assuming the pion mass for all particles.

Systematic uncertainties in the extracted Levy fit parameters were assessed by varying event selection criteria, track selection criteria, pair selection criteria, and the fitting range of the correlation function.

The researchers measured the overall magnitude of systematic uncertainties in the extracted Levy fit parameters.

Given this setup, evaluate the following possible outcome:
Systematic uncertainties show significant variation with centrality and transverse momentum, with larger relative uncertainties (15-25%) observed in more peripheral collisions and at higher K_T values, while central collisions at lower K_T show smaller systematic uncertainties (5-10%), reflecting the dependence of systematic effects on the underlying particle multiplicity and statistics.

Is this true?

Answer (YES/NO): NO